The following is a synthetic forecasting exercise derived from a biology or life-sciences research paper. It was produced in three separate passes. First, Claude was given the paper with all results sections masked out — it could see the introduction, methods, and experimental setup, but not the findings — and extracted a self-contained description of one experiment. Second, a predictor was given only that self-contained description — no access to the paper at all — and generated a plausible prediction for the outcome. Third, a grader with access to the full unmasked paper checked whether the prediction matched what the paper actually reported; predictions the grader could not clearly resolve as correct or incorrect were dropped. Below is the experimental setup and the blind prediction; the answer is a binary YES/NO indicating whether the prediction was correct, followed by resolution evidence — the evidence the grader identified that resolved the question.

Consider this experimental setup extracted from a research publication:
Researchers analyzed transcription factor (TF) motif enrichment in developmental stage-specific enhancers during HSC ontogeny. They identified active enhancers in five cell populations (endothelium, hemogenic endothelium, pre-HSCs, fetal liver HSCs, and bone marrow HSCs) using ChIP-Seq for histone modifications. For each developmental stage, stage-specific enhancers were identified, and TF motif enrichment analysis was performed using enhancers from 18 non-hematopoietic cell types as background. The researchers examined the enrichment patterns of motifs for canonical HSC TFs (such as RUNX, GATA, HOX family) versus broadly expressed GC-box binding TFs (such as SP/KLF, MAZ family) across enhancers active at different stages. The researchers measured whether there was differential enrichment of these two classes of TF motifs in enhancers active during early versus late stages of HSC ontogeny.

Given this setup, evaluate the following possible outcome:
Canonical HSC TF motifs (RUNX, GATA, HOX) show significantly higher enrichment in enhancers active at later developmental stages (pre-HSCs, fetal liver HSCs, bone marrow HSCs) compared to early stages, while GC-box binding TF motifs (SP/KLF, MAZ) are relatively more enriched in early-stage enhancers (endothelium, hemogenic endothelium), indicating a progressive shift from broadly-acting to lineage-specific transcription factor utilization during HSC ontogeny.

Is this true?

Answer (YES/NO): NO